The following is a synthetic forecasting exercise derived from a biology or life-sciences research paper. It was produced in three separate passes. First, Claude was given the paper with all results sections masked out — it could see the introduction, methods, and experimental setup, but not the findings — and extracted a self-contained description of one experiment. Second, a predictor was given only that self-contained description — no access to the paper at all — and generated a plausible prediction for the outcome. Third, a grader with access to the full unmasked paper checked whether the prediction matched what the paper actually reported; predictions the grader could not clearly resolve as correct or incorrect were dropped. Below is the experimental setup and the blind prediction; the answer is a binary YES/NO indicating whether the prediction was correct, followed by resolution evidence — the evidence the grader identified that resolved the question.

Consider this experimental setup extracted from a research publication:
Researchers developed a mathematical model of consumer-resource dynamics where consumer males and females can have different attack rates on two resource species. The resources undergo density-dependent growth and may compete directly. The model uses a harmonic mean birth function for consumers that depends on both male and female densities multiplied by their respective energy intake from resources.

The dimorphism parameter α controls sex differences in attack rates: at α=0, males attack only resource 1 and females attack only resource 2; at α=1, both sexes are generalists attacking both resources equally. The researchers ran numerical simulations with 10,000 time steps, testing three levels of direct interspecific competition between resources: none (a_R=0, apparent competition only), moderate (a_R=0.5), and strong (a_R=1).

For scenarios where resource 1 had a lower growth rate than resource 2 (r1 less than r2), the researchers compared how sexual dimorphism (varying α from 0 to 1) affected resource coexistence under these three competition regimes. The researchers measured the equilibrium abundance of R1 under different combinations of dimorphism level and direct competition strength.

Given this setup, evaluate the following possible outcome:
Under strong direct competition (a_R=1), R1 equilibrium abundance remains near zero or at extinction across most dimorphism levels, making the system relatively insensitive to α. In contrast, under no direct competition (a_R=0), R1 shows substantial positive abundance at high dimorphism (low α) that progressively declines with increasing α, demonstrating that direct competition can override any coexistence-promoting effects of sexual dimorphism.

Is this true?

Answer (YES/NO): NO